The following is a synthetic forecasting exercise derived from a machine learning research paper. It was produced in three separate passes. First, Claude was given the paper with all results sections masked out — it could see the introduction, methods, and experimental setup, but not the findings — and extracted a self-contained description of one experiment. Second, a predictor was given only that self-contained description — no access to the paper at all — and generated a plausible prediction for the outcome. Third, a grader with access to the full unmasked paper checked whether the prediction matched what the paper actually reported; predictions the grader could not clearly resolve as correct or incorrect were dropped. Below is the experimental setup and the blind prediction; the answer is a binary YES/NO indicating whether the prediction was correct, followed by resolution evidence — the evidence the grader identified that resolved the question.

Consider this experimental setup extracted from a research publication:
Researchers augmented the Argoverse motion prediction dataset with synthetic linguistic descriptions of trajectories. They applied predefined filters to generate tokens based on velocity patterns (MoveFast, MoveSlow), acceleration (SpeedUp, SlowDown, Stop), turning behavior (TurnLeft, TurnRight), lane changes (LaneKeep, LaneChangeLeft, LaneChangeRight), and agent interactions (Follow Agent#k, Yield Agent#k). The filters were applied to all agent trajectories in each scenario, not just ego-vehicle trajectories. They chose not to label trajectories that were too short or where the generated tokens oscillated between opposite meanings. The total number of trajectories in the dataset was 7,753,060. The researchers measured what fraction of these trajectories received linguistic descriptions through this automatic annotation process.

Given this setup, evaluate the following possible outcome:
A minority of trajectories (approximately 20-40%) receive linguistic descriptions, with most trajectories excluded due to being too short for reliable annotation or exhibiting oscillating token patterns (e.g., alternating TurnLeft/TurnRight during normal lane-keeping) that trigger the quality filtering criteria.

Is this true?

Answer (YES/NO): NO